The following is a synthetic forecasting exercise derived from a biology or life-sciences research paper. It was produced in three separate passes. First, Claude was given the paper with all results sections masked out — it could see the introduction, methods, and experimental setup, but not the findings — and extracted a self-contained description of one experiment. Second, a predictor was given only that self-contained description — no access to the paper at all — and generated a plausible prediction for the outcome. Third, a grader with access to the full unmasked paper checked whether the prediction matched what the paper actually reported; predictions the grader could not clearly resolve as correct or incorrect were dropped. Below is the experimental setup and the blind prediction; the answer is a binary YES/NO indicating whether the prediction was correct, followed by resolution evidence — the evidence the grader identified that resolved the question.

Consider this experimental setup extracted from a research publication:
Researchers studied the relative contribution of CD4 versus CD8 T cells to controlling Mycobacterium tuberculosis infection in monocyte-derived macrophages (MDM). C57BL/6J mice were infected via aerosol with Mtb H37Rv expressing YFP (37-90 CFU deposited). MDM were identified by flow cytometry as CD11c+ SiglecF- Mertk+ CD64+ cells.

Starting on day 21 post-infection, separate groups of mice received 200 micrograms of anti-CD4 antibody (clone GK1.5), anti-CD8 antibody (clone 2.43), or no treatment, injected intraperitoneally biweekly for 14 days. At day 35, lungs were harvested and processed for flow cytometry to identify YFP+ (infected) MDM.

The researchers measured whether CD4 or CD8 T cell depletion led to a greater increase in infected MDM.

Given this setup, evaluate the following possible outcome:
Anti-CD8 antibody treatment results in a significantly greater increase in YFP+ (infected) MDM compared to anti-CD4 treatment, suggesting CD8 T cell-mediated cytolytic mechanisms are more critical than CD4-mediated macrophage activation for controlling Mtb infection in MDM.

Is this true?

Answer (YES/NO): NO